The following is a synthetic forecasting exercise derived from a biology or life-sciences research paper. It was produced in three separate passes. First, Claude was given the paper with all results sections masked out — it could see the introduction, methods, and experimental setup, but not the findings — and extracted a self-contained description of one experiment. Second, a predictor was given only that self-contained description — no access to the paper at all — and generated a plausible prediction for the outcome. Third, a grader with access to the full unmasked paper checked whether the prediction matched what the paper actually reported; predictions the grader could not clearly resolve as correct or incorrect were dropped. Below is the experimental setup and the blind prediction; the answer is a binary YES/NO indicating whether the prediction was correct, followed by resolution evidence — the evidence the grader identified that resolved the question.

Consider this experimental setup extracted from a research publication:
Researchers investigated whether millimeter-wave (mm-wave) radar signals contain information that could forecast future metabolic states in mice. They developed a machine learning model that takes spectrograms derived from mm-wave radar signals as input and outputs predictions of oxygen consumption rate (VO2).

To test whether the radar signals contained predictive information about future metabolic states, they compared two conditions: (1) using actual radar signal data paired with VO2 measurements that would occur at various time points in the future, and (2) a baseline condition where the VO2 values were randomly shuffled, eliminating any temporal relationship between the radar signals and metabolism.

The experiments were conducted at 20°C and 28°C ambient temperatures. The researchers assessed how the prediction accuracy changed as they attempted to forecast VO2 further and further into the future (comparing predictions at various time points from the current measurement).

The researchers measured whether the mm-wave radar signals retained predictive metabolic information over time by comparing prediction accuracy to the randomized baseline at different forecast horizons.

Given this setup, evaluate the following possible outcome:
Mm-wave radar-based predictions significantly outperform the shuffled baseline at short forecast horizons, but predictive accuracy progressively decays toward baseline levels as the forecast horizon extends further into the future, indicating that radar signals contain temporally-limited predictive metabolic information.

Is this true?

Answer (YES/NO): YES